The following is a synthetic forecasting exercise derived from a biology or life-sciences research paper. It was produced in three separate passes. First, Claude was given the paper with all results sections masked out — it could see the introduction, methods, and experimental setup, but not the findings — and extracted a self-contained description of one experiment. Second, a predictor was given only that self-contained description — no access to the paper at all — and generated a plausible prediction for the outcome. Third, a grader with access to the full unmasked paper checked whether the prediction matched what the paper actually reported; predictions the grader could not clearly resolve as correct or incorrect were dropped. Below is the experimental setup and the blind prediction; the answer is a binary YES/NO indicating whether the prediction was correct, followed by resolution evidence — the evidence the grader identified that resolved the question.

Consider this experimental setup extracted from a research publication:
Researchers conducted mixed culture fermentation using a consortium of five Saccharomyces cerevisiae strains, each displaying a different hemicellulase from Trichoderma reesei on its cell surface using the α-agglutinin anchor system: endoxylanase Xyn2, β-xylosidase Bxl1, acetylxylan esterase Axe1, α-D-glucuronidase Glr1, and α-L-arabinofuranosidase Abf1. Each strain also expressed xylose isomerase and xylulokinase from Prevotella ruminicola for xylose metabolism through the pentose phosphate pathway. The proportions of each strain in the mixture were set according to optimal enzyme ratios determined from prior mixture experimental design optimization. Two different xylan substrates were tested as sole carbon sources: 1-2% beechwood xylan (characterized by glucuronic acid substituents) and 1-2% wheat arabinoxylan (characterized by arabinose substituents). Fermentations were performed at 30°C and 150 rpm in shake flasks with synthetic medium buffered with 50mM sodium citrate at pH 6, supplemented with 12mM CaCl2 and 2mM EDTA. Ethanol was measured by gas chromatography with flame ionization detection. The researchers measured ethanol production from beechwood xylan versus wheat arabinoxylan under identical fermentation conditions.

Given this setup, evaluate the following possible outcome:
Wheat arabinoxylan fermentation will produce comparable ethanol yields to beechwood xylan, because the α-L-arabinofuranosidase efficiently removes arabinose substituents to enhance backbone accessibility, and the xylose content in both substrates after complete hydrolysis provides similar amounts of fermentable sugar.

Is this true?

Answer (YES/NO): YES